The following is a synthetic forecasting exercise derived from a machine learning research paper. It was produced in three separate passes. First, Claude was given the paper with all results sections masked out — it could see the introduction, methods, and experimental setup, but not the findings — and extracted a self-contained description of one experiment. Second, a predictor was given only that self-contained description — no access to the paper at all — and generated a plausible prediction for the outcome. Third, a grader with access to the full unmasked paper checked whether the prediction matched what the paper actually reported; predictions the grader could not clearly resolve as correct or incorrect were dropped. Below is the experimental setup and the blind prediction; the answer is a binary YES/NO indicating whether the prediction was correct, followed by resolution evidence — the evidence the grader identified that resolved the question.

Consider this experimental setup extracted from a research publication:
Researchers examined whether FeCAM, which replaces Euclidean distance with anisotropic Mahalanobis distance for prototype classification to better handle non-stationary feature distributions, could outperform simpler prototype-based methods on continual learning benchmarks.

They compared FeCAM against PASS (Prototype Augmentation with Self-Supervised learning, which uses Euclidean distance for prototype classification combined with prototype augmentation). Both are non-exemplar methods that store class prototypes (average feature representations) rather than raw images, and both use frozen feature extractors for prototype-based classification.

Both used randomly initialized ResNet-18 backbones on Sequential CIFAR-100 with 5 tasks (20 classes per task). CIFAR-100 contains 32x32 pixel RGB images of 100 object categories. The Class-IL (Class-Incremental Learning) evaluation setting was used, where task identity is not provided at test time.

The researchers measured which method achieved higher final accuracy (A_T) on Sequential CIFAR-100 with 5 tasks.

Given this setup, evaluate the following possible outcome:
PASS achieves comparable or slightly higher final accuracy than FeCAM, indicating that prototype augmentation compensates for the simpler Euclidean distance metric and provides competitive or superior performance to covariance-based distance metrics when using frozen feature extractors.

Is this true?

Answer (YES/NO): YES